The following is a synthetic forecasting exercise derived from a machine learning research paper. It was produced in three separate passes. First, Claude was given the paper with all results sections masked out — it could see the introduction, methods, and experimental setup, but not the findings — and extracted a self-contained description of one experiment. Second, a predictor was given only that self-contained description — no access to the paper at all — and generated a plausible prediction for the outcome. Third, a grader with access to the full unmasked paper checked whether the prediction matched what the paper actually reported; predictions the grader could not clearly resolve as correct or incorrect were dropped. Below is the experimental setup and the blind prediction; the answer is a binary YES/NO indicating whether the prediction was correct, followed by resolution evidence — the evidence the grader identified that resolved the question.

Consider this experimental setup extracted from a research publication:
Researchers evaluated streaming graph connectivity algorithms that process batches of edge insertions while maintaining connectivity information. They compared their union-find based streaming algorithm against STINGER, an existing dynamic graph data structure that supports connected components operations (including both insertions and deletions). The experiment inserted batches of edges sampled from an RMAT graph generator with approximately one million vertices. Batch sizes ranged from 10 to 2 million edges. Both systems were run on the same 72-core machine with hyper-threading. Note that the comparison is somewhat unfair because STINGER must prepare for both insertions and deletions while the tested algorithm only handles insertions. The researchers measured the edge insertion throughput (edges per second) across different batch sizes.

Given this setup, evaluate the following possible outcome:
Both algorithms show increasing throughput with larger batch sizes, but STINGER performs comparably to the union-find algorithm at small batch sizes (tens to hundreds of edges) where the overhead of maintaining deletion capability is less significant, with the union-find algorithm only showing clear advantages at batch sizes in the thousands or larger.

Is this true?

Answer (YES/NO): NO